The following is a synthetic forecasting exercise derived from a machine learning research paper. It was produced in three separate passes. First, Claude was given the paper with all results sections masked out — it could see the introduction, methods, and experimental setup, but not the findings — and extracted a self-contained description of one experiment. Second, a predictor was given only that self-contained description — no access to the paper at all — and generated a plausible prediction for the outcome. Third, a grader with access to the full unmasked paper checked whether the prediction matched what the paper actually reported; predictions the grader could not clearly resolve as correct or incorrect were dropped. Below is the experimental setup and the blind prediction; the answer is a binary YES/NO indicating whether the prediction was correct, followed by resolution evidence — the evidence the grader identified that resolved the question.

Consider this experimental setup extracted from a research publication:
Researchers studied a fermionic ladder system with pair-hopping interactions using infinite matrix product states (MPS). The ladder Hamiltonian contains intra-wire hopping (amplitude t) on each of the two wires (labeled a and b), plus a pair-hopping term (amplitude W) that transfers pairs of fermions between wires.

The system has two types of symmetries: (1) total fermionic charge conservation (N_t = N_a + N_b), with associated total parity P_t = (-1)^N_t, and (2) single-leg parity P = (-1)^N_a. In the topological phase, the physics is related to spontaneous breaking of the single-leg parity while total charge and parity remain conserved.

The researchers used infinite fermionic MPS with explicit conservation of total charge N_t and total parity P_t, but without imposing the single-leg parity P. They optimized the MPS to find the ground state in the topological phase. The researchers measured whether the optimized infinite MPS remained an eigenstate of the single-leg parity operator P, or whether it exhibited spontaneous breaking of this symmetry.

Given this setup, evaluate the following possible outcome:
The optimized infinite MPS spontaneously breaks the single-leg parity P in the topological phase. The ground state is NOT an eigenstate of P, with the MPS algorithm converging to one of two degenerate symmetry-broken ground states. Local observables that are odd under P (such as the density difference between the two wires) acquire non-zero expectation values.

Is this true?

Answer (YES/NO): NO